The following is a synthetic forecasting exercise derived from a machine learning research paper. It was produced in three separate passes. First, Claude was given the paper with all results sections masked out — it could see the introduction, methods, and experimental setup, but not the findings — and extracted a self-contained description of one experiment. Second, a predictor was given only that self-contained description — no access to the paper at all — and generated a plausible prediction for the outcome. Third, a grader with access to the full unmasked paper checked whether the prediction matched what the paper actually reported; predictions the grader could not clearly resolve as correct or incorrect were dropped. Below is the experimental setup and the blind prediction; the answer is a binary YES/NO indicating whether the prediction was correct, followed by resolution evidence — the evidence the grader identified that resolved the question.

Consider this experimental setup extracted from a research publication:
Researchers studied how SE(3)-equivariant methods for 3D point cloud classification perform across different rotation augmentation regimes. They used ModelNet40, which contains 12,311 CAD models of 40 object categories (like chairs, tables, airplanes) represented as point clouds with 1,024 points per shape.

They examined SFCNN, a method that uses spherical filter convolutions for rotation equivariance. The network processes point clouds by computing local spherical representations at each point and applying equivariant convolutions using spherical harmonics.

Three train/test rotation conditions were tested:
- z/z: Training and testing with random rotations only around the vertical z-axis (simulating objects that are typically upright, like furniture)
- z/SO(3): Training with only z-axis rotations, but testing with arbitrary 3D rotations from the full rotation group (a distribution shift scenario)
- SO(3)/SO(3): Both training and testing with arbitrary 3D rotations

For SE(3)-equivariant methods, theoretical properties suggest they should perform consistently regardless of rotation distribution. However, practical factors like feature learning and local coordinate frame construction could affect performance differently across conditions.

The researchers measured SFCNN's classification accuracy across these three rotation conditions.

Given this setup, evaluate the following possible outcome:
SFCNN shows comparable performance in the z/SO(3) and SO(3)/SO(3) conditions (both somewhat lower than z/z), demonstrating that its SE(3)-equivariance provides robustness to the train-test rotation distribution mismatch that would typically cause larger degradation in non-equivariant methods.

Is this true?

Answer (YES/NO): NO